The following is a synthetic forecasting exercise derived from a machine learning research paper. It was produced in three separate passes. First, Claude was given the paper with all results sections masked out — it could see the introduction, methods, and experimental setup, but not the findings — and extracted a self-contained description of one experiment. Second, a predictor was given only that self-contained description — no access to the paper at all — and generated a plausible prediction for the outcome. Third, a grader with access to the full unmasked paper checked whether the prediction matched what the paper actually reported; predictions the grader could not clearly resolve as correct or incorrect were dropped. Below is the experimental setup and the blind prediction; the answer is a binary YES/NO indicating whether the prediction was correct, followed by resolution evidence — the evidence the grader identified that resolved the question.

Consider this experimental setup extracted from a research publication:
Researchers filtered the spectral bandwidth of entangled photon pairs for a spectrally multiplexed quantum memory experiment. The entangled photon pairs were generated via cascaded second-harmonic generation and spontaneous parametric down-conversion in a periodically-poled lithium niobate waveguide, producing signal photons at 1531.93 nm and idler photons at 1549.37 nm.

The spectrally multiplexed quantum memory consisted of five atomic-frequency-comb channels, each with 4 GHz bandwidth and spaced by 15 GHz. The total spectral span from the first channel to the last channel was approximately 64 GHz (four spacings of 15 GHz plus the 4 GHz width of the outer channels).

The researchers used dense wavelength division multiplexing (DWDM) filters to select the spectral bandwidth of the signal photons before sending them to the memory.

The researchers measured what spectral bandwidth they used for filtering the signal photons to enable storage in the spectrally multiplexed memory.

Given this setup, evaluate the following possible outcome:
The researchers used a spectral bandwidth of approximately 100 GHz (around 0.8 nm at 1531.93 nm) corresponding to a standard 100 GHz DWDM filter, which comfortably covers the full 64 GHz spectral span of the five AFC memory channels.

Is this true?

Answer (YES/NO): YES